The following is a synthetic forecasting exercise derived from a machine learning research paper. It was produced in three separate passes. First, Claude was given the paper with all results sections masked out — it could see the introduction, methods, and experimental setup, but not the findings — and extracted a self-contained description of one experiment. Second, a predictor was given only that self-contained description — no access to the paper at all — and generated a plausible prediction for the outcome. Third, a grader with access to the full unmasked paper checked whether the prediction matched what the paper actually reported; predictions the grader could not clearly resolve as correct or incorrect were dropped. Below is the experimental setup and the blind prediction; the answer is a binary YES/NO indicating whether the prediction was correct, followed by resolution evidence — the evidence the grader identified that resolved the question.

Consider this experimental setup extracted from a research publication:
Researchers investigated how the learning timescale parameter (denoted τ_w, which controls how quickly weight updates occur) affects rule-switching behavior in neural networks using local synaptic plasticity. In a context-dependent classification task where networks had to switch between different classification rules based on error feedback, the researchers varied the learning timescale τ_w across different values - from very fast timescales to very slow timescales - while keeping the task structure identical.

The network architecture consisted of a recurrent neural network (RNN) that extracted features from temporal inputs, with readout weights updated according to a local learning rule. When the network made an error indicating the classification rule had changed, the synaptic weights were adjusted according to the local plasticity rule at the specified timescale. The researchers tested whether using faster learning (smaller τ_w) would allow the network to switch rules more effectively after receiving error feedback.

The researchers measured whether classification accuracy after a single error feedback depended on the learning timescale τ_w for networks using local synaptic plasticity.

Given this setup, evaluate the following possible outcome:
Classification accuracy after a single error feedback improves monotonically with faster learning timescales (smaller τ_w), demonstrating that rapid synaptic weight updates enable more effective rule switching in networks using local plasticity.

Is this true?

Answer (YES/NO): NO